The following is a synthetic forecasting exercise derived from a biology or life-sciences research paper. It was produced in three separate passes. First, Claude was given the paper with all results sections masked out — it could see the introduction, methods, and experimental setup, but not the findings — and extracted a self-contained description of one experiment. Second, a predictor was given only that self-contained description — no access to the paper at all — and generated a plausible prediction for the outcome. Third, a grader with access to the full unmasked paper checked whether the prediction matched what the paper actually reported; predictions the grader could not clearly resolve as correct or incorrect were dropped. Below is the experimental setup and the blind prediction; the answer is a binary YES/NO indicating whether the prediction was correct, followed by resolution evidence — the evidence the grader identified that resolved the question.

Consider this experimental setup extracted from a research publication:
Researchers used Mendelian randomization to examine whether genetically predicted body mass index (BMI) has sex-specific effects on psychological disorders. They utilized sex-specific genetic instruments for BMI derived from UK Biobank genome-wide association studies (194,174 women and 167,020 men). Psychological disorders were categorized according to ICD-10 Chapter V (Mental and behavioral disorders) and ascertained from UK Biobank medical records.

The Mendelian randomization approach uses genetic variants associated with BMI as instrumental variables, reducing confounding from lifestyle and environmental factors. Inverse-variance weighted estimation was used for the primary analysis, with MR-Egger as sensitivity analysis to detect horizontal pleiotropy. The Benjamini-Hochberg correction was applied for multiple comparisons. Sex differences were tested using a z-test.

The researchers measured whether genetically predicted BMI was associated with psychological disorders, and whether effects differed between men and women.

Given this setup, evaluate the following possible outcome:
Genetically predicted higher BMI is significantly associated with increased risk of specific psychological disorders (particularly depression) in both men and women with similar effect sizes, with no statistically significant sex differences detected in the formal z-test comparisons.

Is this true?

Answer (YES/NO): NO